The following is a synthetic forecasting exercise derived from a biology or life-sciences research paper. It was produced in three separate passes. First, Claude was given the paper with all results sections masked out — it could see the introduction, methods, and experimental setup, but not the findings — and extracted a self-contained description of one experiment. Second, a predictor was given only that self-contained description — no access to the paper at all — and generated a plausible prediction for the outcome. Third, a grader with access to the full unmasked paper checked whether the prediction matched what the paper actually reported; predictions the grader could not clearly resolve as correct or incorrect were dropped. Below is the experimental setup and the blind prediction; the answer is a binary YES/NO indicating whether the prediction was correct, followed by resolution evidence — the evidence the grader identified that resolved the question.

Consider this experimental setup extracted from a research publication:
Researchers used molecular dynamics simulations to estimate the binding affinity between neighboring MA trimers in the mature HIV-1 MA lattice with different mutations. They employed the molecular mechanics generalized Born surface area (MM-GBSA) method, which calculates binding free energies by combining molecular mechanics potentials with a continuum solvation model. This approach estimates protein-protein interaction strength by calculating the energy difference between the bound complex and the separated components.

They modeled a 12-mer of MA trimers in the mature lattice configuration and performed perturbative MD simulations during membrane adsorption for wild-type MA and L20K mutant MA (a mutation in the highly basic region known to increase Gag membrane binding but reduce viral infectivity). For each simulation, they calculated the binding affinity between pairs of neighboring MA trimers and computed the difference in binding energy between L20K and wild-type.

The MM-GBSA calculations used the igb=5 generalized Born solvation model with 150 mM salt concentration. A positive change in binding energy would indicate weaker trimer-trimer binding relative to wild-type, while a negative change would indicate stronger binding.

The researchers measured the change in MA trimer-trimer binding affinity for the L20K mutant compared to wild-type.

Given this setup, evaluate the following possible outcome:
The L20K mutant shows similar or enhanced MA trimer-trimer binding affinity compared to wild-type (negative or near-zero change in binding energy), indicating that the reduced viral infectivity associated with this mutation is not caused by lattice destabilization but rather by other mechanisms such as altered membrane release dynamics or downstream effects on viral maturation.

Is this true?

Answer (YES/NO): YES